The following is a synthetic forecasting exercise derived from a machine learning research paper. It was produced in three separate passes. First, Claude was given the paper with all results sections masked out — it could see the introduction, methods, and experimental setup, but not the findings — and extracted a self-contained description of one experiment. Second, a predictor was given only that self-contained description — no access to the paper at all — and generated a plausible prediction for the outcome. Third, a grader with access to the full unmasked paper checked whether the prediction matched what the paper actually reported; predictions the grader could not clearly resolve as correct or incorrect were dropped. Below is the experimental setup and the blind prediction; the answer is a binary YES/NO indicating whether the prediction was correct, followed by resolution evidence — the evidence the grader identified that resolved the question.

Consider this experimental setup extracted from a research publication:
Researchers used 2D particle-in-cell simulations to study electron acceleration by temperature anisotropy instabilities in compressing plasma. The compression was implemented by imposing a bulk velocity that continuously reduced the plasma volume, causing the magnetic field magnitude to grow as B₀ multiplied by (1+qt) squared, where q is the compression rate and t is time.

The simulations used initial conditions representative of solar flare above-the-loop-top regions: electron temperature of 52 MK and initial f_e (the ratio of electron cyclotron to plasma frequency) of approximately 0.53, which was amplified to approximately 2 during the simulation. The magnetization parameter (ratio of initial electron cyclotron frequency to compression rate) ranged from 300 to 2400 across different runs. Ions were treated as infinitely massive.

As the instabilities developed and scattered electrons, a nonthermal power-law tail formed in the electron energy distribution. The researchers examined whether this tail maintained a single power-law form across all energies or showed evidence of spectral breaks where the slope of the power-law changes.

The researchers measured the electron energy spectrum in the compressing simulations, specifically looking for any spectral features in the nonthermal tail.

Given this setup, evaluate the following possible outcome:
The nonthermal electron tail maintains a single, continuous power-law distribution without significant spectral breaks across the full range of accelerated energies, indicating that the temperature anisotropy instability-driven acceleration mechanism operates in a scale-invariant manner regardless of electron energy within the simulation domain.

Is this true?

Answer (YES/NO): NO